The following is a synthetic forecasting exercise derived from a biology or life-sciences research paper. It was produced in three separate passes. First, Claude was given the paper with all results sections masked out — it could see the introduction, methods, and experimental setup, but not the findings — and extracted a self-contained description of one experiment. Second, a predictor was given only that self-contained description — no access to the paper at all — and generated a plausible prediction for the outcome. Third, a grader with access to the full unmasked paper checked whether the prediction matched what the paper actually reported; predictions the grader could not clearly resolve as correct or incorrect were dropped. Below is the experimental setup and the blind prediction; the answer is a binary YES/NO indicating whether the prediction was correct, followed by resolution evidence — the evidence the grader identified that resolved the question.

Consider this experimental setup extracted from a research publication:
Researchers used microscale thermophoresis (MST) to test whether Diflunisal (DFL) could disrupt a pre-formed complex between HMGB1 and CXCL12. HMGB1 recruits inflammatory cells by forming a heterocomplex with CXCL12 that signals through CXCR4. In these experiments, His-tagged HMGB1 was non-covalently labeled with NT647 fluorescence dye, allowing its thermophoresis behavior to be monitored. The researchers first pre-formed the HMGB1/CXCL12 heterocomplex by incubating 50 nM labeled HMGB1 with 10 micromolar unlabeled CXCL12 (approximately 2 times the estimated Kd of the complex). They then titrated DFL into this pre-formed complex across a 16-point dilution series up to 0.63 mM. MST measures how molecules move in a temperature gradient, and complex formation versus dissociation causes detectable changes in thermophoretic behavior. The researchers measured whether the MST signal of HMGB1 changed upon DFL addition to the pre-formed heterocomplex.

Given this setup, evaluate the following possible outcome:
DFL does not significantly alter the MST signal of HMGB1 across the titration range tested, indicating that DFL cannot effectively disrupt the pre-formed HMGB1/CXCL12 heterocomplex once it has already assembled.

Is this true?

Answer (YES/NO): NO